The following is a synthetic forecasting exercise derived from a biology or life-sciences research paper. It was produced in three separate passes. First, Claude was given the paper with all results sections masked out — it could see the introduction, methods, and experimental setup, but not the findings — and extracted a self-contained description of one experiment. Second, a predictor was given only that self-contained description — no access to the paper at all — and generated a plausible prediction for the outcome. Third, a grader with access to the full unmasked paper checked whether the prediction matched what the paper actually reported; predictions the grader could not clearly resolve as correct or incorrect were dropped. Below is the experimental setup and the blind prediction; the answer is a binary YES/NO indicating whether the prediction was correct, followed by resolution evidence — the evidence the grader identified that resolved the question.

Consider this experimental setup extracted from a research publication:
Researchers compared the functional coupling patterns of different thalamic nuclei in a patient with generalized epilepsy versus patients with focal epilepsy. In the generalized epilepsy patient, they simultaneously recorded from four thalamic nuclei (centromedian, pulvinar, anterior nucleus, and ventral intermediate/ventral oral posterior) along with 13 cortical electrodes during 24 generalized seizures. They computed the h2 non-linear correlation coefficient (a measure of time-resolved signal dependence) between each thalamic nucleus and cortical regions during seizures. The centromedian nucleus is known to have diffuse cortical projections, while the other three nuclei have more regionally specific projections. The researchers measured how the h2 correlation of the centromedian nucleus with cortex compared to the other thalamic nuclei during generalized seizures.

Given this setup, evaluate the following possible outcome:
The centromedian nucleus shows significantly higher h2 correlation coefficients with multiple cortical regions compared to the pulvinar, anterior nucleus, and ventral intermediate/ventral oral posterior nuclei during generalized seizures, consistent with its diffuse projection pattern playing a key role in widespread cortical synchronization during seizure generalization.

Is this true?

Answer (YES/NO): YES